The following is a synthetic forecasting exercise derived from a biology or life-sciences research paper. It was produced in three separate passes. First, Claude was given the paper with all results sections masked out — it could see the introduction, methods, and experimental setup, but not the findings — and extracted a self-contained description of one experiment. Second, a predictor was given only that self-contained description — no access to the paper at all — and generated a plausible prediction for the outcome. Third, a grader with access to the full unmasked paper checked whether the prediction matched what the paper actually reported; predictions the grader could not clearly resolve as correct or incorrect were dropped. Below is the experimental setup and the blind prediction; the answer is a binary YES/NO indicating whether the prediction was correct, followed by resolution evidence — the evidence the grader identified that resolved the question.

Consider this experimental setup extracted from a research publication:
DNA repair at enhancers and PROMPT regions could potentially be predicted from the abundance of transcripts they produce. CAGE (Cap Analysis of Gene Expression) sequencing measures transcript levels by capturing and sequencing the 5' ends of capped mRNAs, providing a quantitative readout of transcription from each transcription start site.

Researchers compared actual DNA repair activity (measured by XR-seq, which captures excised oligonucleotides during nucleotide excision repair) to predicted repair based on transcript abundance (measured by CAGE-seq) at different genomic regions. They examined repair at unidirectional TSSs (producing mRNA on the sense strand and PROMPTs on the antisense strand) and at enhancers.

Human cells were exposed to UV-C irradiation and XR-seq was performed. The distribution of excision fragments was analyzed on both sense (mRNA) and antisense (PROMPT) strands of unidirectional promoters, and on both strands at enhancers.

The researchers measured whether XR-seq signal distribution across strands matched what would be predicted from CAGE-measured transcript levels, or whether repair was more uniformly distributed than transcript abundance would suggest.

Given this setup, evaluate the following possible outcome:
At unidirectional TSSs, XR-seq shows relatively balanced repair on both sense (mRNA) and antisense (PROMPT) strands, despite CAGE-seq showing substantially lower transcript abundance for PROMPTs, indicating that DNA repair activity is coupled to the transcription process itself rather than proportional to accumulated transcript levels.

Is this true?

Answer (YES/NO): YES